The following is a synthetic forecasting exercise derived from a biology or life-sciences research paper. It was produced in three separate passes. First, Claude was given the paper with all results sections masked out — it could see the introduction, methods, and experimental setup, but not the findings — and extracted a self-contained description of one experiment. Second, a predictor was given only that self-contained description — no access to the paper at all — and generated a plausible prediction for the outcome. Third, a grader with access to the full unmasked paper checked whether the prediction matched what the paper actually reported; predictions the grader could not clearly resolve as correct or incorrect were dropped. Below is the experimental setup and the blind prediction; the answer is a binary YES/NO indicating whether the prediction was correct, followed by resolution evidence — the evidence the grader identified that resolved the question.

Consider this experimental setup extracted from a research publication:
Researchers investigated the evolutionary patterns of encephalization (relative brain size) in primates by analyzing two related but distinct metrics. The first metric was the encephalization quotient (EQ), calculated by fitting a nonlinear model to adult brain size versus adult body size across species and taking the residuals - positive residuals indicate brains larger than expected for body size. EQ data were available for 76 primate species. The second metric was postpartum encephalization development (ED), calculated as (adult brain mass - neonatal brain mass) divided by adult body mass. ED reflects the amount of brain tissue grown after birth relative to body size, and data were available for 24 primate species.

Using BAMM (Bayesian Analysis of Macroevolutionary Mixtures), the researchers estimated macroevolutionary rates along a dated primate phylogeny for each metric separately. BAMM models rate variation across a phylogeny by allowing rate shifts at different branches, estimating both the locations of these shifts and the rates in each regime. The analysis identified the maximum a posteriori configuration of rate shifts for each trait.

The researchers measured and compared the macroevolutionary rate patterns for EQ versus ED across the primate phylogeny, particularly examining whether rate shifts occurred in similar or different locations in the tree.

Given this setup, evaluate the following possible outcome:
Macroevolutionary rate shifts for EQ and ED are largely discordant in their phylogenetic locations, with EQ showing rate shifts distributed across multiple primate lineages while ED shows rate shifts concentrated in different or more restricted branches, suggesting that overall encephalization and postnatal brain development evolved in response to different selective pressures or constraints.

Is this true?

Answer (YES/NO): NO